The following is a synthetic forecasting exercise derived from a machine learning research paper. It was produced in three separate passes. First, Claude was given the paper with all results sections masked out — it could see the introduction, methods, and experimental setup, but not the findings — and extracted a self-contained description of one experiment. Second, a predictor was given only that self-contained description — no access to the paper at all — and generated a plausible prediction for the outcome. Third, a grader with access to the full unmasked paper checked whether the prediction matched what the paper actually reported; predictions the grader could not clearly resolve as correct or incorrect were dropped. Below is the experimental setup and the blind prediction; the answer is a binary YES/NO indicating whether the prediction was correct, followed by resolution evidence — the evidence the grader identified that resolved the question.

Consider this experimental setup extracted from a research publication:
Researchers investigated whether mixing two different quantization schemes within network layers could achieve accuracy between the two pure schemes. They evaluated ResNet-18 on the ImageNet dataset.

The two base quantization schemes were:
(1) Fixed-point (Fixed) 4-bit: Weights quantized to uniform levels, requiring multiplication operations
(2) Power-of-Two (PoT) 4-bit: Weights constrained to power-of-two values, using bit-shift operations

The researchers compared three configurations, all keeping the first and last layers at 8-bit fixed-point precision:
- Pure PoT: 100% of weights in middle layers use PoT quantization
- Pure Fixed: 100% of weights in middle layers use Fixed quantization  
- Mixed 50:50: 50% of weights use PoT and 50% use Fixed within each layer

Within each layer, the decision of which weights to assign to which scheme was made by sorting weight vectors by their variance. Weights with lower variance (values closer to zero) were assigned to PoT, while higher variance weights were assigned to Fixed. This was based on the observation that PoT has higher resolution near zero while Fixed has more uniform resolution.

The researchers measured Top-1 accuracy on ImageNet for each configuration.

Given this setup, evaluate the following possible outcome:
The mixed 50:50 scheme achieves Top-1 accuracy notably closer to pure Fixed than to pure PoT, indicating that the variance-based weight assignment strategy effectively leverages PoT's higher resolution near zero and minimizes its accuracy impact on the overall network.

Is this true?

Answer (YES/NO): NO